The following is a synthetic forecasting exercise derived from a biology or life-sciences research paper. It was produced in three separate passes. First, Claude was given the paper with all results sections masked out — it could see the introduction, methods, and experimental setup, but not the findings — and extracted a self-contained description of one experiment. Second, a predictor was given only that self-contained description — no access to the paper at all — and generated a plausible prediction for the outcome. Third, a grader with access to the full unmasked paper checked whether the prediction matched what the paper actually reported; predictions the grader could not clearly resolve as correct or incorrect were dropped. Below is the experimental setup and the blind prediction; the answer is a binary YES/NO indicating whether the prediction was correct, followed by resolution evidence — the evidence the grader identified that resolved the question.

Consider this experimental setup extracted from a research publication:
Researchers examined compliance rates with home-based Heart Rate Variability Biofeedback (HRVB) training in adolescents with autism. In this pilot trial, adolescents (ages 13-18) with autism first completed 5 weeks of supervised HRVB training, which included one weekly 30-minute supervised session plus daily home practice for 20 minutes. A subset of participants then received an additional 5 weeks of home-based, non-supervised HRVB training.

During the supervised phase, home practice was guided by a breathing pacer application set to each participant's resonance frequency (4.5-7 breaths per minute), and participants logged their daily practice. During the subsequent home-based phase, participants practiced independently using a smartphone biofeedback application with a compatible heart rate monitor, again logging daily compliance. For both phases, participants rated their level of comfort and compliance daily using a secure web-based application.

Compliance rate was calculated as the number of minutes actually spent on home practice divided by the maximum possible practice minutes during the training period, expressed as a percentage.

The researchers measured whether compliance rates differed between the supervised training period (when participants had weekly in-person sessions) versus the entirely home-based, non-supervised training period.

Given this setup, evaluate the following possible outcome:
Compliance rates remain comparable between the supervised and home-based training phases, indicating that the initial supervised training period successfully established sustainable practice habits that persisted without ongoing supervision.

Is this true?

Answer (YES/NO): NO